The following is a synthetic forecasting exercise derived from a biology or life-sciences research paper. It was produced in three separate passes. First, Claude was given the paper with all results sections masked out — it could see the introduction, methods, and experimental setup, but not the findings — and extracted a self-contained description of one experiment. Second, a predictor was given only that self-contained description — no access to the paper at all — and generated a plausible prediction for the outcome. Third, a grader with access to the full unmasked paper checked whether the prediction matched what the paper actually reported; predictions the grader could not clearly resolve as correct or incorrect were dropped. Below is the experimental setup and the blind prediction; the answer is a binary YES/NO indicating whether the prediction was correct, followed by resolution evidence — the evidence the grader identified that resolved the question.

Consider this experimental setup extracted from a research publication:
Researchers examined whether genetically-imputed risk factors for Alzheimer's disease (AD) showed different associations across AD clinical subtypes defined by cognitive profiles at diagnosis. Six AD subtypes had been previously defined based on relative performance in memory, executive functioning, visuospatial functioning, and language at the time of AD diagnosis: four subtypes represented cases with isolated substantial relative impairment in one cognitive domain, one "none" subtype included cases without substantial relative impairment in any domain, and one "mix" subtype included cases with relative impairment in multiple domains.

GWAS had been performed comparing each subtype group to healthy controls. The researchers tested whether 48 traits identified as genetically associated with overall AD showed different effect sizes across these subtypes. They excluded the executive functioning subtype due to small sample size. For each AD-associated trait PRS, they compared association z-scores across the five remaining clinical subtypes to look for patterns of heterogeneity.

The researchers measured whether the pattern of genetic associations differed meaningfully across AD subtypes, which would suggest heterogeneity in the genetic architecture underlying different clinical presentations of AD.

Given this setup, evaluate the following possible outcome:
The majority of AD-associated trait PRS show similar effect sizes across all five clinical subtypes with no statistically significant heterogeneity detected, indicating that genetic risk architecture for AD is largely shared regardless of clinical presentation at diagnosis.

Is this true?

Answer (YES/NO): NO